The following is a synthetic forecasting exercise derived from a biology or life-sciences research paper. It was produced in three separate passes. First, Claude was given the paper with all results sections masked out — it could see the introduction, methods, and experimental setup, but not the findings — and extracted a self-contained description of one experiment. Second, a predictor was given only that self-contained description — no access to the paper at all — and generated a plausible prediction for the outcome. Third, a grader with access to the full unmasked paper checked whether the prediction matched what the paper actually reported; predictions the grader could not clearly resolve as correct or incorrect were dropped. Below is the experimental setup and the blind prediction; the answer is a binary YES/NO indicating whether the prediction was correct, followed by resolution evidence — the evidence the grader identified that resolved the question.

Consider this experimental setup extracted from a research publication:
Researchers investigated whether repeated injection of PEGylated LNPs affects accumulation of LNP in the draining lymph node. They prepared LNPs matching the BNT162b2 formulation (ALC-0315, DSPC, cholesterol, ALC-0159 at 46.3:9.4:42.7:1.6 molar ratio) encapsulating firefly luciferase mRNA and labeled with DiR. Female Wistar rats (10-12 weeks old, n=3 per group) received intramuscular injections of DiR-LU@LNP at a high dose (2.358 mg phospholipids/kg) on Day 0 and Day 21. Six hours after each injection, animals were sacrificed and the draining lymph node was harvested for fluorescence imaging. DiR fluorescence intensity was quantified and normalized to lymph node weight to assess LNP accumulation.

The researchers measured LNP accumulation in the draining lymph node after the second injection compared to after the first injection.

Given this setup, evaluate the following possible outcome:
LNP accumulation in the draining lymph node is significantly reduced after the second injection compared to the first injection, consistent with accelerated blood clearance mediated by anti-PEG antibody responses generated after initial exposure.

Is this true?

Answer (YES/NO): NO